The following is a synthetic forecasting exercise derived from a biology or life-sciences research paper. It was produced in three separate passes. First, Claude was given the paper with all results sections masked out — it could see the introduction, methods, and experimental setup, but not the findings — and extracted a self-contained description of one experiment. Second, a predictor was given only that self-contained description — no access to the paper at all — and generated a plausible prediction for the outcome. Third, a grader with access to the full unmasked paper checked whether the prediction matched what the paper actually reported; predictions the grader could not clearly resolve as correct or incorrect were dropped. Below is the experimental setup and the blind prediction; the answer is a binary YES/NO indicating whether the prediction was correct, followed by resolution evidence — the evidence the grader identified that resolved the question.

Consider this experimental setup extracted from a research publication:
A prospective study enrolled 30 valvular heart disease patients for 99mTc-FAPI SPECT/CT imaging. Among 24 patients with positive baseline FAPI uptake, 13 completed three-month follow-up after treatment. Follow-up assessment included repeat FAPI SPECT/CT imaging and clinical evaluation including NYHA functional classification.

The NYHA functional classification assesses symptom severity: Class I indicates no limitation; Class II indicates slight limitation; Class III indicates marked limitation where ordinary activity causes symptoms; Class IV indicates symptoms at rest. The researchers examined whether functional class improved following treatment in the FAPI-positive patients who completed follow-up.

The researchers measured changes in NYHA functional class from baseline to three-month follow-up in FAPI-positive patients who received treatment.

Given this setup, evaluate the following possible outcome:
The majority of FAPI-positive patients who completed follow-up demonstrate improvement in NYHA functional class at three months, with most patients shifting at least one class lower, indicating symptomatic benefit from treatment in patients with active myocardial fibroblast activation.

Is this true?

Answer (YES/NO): YES